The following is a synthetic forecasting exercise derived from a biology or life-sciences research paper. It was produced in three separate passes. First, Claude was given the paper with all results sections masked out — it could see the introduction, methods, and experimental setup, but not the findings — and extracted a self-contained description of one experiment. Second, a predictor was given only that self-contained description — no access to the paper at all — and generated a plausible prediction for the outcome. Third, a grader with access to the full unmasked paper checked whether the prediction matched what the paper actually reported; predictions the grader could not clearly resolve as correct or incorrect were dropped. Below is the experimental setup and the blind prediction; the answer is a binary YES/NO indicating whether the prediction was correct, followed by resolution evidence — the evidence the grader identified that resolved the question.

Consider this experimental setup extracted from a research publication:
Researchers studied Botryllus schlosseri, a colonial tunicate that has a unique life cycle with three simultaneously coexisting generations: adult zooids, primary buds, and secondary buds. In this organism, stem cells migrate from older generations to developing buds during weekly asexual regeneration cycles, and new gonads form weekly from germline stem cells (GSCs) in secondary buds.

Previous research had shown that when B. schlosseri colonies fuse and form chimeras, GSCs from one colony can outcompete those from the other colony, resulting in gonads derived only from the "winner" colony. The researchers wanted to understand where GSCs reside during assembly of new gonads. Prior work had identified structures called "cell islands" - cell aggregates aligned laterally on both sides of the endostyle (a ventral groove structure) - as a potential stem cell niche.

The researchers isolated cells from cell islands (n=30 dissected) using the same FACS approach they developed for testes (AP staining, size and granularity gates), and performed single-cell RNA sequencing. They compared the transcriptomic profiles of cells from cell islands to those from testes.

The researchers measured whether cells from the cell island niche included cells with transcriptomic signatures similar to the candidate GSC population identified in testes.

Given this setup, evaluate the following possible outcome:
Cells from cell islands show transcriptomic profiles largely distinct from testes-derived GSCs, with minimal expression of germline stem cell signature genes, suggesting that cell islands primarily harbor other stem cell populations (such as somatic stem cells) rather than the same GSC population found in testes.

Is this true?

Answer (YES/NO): NO